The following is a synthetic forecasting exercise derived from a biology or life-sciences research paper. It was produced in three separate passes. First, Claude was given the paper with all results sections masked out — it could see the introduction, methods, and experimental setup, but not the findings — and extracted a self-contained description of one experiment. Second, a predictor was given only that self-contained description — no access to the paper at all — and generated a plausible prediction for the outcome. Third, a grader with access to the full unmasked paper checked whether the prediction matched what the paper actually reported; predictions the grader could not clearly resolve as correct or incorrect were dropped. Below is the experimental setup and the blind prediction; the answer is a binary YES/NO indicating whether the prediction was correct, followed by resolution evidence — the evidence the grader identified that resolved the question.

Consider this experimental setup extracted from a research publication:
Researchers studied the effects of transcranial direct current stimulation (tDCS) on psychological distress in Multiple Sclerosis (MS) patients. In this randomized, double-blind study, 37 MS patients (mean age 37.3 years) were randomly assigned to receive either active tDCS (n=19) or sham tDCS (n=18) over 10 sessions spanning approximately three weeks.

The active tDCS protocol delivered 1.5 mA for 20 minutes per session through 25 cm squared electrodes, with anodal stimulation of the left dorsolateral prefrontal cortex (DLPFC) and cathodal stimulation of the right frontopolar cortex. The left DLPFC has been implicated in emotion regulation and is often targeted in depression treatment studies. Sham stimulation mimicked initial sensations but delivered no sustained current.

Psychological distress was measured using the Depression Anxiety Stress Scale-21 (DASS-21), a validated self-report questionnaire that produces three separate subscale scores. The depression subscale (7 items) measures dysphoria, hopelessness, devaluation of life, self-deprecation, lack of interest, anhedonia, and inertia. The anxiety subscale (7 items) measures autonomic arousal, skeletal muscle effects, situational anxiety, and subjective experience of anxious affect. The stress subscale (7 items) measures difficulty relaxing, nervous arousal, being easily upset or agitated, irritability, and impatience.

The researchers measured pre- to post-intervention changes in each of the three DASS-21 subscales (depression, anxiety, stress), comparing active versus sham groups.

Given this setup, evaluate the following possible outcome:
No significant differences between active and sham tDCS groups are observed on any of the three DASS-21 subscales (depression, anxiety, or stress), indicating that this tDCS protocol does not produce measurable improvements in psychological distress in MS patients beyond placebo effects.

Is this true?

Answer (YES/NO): NO